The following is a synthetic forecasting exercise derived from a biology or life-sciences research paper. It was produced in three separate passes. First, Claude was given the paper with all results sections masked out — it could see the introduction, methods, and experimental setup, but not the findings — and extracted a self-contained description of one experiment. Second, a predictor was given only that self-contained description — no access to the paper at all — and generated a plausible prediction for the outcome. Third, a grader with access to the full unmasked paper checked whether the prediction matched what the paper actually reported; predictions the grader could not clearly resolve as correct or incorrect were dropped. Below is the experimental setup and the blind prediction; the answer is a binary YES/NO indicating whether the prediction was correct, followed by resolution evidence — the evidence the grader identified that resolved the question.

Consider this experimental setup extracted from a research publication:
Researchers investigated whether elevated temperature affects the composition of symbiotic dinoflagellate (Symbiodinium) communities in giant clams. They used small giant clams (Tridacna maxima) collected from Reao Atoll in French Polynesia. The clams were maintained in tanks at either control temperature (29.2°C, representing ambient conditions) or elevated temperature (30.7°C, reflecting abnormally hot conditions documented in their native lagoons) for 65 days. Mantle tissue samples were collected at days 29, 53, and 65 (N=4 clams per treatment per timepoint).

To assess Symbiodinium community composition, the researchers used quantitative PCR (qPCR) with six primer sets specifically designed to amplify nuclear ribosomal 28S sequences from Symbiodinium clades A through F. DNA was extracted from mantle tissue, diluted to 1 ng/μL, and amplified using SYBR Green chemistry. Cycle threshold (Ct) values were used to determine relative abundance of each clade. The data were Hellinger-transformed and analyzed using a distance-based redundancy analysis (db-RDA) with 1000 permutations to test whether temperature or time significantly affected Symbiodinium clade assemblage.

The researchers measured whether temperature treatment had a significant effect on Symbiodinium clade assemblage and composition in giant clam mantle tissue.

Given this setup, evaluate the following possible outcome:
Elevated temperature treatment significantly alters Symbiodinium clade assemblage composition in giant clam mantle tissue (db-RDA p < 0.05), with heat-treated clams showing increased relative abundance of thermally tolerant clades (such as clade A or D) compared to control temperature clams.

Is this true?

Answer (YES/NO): NO